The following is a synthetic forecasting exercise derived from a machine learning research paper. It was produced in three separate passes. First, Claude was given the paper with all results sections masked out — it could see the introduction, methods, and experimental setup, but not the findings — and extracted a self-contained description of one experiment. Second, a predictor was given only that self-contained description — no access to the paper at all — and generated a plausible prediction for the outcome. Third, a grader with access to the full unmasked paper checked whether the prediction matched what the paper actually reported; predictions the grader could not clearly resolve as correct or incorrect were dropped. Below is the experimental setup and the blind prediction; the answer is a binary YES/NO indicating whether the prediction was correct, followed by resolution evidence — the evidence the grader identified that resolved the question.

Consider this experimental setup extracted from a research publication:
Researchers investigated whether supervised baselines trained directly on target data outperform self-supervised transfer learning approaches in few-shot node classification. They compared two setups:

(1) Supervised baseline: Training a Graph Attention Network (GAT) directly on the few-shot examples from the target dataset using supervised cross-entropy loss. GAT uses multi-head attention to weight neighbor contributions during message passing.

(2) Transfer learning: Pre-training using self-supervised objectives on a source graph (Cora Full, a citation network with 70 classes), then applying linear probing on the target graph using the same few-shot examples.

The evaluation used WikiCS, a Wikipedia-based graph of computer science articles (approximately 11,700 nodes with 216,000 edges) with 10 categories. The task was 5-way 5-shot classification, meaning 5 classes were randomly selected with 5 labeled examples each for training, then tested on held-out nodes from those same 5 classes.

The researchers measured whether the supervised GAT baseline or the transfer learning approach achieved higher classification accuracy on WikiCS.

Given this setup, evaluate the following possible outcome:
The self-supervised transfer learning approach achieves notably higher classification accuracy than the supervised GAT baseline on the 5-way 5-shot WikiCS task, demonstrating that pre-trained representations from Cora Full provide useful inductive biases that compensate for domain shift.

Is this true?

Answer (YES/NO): YES